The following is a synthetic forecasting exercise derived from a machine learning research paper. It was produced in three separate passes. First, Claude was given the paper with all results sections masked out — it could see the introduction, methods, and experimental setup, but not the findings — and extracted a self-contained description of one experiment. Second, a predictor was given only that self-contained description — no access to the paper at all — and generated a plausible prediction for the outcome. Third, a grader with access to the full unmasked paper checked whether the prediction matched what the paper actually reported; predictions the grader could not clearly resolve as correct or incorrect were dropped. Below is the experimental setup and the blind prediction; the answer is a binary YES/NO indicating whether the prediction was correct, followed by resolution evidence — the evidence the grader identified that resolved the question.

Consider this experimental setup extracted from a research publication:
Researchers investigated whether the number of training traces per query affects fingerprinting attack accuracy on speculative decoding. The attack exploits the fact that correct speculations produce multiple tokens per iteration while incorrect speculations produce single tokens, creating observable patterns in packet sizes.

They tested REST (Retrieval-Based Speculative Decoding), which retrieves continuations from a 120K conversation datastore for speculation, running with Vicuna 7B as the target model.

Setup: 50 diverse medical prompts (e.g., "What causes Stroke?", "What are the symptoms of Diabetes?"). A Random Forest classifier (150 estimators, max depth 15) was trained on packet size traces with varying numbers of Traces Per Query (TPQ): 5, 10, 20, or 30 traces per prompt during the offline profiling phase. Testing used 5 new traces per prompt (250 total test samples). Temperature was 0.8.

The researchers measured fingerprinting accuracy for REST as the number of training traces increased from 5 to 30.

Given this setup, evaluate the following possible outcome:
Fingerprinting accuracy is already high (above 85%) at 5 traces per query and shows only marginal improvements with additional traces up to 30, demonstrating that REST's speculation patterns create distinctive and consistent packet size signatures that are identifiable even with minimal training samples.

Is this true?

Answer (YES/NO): NO